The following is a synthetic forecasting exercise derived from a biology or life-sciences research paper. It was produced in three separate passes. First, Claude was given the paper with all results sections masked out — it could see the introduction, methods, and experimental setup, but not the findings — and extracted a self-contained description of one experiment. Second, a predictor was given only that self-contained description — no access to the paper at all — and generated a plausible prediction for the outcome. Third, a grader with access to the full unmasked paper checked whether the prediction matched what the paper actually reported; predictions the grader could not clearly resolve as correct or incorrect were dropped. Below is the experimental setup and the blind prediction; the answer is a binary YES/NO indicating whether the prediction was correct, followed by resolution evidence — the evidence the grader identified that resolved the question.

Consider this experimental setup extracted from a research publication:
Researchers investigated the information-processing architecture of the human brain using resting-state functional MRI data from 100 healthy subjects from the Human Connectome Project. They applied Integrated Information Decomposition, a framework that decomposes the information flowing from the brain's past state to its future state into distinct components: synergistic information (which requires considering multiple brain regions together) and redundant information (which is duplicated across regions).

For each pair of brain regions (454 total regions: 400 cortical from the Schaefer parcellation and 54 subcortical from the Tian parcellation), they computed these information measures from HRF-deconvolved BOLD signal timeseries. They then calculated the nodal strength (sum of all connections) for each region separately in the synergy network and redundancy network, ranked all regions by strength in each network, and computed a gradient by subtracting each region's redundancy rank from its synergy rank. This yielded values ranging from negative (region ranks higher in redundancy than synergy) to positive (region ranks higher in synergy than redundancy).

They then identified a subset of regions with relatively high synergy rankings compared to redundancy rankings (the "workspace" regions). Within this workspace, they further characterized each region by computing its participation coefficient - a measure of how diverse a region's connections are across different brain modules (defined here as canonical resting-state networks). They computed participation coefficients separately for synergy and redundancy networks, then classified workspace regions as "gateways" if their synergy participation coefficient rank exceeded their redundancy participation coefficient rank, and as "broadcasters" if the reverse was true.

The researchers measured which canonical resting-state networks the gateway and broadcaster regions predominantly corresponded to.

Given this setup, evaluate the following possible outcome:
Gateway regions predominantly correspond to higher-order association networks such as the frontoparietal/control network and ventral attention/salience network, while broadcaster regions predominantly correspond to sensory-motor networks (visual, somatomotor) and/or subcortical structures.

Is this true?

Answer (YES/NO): NO